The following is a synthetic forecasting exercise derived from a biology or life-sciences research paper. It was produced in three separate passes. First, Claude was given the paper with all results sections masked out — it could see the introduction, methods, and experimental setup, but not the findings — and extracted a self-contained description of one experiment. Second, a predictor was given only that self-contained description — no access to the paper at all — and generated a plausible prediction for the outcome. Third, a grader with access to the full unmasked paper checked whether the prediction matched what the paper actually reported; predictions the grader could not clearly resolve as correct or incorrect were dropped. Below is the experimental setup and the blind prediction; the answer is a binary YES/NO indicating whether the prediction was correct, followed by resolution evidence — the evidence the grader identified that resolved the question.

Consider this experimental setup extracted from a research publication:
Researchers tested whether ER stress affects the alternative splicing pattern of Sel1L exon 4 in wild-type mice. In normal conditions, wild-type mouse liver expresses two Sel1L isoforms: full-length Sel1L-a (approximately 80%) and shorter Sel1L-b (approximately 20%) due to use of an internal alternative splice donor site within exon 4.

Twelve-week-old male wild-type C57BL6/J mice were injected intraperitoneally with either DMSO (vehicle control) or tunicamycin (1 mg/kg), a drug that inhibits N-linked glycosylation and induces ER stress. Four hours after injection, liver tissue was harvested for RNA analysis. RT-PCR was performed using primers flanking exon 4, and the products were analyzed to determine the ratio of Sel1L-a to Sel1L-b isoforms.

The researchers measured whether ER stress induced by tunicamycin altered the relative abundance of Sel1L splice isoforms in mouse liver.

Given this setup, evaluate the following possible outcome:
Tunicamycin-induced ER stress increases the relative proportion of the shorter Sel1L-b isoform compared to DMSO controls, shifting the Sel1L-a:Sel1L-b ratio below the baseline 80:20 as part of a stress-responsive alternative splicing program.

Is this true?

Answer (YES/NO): NO